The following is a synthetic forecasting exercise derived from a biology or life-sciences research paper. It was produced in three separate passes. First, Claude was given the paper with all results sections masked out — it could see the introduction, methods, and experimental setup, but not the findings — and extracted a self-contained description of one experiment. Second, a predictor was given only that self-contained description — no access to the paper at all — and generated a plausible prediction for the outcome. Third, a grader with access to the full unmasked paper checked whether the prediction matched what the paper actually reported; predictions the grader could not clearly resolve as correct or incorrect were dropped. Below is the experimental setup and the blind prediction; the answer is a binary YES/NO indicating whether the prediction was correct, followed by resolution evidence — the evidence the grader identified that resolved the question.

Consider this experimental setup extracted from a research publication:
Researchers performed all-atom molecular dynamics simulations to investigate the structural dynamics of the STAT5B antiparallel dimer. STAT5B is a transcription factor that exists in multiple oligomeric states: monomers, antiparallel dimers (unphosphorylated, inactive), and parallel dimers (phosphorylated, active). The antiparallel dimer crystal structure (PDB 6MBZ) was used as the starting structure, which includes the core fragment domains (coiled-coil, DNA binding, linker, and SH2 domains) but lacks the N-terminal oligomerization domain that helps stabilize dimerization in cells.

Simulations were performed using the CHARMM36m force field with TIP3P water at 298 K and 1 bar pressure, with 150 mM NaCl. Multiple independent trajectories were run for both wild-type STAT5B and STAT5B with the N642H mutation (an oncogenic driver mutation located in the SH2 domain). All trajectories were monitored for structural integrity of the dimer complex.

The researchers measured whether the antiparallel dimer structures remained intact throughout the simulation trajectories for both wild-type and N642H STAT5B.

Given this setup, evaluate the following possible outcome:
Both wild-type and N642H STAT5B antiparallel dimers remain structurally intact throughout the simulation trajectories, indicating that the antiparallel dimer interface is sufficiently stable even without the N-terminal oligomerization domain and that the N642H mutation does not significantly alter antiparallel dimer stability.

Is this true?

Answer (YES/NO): NO